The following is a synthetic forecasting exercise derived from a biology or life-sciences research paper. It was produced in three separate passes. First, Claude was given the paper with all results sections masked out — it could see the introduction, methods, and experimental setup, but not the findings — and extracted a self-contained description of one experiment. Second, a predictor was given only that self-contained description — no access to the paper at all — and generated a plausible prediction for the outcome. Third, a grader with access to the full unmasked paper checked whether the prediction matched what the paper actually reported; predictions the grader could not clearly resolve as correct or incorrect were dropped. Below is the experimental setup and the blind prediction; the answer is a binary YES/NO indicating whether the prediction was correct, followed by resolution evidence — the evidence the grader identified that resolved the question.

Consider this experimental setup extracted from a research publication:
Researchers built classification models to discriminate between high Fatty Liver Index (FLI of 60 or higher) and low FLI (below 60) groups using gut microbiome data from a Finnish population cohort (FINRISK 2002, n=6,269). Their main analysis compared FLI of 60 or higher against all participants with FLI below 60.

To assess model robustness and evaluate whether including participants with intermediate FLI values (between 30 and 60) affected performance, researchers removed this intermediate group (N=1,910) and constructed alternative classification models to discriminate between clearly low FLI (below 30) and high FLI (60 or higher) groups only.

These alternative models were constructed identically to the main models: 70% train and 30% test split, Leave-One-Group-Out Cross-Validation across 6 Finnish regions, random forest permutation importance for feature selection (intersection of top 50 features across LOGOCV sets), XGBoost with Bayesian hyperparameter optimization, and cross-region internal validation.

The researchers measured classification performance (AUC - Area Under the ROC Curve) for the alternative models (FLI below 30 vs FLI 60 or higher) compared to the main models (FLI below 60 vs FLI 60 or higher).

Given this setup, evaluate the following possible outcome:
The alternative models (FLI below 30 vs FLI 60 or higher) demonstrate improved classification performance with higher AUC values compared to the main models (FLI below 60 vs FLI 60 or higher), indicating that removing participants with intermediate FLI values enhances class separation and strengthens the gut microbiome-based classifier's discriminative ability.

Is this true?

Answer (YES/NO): YES